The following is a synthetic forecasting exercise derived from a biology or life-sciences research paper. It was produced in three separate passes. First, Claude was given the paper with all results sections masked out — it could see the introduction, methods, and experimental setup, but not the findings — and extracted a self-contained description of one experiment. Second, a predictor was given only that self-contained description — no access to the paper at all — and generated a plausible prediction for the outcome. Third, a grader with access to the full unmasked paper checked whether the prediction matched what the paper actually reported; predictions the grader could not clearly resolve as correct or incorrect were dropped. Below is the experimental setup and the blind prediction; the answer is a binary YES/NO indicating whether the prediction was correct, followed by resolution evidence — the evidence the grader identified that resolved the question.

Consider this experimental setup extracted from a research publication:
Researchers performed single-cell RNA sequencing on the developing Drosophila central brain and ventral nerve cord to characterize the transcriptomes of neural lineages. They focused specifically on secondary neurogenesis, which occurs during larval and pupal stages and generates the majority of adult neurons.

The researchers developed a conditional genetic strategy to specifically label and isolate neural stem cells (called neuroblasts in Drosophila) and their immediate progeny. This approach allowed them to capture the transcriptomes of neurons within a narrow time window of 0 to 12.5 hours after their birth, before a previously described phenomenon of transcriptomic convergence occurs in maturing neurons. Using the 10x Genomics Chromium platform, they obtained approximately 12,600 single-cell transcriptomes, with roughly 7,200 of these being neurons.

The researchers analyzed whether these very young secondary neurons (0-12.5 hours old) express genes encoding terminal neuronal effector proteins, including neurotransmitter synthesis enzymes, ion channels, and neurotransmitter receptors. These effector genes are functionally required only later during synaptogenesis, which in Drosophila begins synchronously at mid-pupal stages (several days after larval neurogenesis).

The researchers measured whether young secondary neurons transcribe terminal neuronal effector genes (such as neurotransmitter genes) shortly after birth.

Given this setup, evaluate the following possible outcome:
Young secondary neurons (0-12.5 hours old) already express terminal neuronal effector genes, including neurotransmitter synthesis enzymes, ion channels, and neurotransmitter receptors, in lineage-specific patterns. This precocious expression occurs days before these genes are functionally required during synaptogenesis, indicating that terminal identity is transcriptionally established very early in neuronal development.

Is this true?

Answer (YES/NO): YES